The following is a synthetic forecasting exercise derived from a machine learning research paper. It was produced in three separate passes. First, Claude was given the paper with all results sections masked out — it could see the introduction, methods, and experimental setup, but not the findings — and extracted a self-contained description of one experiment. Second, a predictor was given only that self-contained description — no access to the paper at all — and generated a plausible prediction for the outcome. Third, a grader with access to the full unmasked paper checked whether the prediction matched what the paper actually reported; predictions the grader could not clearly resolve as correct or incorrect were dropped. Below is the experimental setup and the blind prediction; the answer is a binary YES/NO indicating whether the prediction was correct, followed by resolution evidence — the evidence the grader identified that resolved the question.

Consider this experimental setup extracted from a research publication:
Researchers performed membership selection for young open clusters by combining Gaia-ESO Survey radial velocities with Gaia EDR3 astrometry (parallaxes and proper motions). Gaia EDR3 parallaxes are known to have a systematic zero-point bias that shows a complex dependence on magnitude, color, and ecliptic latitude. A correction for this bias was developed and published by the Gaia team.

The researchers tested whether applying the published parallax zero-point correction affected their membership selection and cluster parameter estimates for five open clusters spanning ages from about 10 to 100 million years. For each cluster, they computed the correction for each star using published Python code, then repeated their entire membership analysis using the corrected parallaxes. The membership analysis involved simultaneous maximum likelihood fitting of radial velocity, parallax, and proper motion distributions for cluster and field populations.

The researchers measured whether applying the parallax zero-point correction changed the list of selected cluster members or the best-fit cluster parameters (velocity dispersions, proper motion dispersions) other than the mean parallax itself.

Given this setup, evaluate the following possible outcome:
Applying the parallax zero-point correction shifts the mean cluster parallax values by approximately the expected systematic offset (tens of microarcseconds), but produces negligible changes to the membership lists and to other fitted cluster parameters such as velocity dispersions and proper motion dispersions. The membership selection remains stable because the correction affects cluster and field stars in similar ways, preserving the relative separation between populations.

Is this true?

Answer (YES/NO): YES